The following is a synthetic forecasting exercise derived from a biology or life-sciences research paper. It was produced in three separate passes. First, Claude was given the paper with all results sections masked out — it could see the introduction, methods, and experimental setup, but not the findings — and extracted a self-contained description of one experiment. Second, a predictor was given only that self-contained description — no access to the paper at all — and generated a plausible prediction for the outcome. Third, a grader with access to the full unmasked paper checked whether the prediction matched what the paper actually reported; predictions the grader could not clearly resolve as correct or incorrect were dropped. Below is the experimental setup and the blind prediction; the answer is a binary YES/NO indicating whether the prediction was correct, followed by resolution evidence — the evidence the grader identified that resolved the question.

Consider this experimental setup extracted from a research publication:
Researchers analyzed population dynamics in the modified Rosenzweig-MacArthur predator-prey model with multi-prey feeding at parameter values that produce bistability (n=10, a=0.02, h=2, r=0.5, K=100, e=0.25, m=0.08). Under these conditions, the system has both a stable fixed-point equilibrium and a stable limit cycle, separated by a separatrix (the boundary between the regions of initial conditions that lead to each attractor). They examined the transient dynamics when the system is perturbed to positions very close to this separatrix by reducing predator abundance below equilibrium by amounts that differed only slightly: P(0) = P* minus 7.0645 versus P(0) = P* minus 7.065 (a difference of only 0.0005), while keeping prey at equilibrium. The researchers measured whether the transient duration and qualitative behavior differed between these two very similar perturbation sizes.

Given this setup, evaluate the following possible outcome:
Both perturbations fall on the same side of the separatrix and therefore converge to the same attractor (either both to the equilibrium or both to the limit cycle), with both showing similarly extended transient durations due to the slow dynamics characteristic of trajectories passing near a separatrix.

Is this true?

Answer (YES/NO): NO